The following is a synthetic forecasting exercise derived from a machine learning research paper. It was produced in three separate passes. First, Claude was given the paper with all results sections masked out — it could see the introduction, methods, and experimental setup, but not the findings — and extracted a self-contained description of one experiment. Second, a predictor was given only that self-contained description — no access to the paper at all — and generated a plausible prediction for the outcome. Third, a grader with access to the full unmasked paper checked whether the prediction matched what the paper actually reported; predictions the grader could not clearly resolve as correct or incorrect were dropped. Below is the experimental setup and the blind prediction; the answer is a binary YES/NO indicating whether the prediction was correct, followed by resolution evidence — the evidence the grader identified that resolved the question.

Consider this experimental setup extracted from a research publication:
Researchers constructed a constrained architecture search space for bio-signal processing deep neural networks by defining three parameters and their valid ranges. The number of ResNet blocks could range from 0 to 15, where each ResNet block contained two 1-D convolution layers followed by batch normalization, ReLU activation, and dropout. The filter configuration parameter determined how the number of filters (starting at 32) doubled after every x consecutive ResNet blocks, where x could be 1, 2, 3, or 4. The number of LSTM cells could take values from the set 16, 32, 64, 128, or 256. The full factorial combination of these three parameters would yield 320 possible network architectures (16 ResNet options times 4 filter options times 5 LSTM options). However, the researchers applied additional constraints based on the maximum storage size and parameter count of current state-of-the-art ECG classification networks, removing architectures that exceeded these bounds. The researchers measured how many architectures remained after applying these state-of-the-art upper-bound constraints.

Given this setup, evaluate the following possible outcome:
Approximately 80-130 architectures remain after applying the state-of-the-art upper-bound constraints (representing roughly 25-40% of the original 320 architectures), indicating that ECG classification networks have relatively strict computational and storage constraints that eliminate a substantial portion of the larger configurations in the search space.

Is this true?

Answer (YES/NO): NO